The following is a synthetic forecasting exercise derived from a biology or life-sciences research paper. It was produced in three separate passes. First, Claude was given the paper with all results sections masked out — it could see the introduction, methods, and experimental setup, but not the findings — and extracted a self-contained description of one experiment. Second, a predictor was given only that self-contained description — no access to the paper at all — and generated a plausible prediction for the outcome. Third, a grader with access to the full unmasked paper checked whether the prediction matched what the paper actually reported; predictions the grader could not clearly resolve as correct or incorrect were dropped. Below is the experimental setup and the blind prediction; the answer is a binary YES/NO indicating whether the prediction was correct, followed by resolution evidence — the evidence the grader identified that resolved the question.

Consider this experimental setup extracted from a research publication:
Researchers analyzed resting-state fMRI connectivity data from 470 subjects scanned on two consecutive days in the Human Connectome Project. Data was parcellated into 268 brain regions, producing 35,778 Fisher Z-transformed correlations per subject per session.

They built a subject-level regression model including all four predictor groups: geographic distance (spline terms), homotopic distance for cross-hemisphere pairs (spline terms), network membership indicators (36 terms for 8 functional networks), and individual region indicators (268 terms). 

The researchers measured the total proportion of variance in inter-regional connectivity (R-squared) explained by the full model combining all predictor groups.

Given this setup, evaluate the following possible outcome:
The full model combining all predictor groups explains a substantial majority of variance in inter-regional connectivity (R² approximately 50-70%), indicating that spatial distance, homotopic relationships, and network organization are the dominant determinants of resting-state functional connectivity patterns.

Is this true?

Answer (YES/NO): NO